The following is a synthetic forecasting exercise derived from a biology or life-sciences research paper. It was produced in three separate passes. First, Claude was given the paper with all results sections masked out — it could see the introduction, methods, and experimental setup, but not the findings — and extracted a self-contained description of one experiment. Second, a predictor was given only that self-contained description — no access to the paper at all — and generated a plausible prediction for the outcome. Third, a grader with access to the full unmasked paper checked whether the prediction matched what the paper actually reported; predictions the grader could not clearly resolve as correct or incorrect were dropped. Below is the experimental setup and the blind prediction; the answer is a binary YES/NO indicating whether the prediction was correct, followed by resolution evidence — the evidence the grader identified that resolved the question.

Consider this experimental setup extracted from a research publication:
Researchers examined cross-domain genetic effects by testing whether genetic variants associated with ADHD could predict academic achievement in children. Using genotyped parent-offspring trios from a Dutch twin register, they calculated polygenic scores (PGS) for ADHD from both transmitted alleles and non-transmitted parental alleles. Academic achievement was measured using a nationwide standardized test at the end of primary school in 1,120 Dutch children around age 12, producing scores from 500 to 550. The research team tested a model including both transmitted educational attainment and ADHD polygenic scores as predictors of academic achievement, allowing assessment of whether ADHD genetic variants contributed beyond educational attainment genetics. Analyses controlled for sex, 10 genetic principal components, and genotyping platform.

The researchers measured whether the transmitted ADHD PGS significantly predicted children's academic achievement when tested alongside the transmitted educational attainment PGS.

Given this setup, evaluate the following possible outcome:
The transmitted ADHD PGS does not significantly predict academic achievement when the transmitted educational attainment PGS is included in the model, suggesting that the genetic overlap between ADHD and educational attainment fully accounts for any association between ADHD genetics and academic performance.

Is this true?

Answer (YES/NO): YES